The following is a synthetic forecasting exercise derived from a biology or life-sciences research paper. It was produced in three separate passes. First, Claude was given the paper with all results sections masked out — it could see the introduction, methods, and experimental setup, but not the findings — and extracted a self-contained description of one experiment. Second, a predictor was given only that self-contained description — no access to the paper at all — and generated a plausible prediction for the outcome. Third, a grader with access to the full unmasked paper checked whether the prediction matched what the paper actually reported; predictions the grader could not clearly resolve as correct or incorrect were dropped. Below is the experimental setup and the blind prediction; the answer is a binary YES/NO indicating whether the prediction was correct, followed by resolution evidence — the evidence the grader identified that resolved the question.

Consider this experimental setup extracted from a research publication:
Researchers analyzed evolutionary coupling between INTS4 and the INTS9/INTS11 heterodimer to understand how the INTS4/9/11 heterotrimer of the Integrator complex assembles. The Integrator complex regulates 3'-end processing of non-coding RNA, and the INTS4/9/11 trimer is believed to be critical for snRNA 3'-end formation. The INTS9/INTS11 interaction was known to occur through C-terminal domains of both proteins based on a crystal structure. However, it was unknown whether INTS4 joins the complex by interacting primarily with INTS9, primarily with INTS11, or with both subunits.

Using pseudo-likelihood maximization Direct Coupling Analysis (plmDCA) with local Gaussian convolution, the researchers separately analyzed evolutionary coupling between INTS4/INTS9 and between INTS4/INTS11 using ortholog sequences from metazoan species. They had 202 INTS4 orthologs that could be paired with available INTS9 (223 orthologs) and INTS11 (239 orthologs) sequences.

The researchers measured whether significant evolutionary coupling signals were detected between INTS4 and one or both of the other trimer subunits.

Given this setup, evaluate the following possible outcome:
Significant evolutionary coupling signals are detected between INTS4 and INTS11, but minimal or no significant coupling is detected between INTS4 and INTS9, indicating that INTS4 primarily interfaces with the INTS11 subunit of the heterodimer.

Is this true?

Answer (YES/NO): NO